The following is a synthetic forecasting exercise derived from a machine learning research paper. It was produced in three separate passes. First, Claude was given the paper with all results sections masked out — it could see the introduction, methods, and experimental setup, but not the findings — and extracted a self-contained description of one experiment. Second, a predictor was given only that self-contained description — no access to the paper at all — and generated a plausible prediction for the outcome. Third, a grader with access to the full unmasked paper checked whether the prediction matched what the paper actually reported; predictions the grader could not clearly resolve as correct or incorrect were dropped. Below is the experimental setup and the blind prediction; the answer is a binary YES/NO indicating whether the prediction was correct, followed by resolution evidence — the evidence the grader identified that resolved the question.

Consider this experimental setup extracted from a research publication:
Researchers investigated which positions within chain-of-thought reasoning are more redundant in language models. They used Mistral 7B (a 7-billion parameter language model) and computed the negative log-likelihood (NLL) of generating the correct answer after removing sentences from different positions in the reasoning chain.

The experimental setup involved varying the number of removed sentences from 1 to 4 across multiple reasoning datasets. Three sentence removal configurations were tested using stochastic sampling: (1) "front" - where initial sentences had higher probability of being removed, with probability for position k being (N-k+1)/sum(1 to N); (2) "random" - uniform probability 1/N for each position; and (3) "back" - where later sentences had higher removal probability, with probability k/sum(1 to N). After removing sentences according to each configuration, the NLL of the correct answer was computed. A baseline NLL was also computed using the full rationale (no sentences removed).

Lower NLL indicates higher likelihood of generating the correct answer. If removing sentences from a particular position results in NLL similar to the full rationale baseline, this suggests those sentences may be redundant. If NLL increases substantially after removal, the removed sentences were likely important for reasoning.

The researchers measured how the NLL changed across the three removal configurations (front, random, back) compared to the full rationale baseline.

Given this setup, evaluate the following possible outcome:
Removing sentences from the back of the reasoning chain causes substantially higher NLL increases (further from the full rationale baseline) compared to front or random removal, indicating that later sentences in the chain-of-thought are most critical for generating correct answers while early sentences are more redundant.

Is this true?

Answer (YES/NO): YES